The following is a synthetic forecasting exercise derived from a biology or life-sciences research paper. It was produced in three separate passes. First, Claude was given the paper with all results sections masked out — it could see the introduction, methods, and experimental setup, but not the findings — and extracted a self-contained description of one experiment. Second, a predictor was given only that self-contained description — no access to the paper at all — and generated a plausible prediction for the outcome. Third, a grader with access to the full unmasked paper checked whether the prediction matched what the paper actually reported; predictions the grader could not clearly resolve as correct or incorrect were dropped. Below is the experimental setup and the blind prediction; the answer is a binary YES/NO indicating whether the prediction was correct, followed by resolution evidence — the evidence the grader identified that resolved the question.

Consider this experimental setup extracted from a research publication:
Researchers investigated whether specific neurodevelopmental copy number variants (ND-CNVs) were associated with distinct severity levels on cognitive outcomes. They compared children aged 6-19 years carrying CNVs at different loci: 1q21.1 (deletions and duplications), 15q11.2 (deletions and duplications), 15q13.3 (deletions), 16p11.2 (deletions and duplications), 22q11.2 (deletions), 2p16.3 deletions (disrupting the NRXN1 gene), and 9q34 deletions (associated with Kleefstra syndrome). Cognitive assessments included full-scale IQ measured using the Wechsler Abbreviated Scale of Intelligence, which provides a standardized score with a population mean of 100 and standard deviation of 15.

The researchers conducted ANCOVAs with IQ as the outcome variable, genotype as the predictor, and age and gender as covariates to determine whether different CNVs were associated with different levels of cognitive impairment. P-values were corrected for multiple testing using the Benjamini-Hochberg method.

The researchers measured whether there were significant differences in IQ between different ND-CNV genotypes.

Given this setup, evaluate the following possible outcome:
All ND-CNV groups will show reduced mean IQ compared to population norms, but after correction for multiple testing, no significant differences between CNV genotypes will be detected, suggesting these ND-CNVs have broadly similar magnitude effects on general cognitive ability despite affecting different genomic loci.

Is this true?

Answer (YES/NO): NO